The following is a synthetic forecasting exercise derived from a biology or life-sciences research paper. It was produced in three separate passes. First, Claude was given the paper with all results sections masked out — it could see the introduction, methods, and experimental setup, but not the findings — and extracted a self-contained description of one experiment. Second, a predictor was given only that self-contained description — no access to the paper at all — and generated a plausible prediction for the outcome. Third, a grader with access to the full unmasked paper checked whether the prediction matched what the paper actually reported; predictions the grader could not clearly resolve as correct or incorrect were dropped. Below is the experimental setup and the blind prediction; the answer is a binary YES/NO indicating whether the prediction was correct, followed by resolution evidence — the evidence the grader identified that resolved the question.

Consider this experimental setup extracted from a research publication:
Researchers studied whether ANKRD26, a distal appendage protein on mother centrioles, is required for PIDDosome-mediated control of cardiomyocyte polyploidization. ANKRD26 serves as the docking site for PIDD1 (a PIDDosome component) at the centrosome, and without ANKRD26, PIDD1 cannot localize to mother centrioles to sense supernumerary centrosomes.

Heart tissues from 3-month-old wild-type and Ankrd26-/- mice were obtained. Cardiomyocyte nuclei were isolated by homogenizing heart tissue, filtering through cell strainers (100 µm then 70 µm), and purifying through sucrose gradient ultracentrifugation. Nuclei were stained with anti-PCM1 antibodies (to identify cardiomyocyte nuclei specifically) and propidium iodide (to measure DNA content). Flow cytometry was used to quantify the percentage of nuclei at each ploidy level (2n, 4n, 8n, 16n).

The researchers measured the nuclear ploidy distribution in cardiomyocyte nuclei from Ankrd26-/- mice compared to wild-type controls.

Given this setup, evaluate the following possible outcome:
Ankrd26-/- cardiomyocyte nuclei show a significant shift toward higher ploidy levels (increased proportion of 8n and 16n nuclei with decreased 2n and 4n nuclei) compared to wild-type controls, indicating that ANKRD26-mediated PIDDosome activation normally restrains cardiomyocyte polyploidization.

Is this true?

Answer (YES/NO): NO